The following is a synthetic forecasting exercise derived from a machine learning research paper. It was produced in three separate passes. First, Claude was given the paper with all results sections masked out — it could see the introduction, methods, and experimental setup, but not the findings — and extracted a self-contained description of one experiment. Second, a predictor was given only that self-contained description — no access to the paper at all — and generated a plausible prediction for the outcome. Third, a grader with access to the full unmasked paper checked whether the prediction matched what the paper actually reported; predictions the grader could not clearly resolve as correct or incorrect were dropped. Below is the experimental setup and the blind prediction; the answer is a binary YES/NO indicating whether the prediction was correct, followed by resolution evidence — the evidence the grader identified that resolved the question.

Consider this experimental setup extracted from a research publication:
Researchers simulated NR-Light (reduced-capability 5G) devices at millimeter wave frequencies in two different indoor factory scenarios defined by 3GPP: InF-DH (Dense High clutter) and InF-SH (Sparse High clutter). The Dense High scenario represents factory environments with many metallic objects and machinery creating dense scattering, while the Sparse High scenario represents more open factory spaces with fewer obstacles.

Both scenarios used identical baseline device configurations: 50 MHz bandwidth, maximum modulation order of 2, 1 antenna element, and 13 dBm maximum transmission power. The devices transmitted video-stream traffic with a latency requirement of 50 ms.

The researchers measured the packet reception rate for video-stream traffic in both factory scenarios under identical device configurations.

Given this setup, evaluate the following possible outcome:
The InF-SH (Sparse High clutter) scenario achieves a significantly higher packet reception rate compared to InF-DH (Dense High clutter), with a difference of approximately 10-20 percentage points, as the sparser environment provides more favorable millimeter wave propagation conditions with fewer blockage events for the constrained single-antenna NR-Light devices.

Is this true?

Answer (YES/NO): YES